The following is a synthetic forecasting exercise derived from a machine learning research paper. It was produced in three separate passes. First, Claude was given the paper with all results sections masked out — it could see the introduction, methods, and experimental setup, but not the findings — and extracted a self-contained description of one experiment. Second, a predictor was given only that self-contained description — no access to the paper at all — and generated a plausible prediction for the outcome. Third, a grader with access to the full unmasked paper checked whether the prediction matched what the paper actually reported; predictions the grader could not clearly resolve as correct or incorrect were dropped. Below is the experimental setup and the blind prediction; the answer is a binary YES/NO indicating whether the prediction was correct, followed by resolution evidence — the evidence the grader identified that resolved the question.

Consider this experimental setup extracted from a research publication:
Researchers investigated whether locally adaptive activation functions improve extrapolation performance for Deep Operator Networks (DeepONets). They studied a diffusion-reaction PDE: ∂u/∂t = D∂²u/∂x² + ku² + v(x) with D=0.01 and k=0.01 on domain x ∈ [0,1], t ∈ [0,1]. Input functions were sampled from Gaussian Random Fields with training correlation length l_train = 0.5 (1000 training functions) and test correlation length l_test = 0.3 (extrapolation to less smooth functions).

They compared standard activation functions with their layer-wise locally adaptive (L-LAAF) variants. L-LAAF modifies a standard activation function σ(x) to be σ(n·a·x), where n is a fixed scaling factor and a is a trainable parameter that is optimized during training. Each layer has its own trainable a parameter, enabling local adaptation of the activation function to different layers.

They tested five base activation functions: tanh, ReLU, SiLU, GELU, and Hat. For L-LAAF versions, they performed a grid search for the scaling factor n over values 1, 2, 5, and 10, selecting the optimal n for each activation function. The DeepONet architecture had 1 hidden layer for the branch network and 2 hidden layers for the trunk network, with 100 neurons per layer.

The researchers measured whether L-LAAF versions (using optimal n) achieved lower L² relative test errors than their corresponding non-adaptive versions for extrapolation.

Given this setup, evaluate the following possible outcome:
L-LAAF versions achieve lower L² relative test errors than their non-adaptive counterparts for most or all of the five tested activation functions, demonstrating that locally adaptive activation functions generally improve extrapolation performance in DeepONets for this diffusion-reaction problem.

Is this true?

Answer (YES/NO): YES